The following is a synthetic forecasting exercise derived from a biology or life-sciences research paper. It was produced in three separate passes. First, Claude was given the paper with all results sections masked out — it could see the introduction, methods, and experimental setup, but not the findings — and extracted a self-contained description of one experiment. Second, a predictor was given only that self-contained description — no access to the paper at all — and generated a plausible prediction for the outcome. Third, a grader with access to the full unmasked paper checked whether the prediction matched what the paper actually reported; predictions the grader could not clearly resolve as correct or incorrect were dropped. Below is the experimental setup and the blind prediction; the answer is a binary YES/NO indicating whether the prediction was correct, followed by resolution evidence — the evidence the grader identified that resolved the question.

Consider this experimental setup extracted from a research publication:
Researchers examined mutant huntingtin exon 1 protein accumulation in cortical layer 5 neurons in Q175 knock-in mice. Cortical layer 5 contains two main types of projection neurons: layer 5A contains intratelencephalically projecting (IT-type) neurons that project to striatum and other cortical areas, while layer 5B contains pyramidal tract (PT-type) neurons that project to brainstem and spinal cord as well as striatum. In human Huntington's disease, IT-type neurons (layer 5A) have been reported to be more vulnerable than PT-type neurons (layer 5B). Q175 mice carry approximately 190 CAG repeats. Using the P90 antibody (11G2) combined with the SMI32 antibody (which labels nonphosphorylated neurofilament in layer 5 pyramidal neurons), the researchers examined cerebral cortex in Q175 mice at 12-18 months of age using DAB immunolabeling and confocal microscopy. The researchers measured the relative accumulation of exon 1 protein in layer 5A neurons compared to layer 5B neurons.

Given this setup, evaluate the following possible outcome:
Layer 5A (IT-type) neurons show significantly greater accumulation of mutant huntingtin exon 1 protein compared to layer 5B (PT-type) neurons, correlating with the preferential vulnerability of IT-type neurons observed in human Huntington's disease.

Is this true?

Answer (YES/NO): NO